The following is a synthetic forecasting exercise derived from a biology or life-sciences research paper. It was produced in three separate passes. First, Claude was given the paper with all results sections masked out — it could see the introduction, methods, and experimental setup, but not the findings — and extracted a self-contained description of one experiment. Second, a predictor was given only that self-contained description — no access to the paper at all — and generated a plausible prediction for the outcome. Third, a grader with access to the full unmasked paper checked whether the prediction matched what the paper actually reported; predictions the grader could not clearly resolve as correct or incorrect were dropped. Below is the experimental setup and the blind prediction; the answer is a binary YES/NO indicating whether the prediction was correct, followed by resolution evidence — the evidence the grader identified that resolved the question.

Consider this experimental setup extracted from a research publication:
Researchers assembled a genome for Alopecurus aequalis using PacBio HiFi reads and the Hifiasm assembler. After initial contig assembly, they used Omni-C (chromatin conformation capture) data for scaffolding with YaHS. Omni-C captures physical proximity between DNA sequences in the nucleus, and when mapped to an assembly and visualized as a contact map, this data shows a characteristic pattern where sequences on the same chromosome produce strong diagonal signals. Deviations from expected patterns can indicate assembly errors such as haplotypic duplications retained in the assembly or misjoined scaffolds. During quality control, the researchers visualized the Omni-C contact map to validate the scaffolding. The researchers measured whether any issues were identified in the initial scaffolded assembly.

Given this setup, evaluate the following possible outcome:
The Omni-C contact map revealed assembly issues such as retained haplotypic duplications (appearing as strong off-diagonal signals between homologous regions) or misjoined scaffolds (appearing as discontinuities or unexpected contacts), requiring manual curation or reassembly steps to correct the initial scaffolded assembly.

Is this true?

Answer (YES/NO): YES